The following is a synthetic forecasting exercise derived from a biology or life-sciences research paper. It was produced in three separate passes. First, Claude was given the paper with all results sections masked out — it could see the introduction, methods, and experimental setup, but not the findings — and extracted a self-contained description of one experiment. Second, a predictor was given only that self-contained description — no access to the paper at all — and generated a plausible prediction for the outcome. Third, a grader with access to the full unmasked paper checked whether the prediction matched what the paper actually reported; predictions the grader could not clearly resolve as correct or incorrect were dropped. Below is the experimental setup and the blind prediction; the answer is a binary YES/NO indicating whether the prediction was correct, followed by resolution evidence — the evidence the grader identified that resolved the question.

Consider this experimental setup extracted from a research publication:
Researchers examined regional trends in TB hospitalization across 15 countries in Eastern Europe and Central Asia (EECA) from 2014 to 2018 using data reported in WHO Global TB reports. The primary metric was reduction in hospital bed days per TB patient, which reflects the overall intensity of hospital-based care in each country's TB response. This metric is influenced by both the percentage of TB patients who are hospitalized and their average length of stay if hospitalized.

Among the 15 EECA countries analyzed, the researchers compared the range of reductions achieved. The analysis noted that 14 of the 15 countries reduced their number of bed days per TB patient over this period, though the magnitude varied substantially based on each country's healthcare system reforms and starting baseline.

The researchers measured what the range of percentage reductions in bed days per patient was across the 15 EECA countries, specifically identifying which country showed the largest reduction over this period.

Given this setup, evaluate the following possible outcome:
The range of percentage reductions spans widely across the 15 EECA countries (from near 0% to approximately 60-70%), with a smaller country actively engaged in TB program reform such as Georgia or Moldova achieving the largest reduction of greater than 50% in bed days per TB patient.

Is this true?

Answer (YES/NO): NO